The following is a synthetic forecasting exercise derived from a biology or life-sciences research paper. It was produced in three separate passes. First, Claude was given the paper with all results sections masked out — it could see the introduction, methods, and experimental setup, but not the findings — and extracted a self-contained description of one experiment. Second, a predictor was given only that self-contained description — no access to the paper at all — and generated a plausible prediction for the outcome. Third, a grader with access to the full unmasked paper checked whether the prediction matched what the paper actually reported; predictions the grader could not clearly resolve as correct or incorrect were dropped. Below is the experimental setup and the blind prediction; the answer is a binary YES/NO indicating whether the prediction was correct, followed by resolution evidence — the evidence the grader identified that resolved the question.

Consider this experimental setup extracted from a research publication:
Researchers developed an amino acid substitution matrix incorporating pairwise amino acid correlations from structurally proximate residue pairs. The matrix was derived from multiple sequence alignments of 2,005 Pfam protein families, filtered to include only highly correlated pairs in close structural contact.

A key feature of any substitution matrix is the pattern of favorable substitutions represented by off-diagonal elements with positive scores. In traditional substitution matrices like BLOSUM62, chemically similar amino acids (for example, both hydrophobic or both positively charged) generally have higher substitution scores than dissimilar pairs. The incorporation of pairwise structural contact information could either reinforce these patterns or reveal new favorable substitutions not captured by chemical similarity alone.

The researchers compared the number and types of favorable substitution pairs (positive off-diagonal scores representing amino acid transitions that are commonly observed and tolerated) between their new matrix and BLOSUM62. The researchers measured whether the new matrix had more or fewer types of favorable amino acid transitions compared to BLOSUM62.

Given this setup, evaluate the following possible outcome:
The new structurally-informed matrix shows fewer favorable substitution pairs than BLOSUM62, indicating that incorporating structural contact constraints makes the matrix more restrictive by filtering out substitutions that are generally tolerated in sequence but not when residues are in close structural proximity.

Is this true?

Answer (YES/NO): NO